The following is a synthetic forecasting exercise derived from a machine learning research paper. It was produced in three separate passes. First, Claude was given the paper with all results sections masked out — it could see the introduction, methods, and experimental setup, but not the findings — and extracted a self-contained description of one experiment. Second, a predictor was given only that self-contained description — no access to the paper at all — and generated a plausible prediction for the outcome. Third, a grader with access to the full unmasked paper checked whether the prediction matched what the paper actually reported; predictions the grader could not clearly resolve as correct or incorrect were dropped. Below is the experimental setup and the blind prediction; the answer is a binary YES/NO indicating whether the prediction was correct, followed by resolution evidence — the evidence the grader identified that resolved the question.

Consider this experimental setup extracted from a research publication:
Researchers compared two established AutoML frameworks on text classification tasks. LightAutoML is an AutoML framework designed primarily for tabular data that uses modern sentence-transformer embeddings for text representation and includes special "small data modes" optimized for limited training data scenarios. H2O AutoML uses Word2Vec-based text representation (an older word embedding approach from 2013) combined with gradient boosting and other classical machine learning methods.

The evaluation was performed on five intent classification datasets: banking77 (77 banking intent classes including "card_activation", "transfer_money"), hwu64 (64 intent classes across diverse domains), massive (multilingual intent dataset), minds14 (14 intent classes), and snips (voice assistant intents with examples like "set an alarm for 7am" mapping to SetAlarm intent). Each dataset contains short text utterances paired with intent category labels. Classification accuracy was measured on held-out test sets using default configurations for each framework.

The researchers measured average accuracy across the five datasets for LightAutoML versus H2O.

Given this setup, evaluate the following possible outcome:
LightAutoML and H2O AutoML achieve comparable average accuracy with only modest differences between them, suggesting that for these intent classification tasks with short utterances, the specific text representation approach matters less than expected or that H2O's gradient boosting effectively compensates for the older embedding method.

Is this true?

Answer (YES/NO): NO